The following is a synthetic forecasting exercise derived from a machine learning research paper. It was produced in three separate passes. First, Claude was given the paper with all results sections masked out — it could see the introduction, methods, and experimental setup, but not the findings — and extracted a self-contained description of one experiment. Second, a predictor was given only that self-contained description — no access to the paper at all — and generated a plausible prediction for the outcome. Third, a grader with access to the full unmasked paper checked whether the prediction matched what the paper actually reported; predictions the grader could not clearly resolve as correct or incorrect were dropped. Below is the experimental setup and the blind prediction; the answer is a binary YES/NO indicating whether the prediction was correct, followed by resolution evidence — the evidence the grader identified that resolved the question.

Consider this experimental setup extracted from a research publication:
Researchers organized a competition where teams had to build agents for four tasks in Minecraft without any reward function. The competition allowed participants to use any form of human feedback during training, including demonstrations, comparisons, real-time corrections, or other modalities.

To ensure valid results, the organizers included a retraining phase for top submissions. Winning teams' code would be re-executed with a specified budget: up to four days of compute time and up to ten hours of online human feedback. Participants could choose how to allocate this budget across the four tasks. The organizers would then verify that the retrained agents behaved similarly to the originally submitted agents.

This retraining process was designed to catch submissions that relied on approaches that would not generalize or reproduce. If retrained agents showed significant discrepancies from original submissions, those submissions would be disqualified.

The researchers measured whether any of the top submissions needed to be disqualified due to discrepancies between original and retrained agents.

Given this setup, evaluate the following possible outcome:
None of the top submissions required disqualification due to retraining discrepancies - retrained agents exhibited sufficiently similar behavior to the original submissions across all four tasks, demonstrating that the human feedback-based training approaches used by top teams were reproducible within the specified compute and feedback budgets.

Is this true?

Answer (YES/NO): YES